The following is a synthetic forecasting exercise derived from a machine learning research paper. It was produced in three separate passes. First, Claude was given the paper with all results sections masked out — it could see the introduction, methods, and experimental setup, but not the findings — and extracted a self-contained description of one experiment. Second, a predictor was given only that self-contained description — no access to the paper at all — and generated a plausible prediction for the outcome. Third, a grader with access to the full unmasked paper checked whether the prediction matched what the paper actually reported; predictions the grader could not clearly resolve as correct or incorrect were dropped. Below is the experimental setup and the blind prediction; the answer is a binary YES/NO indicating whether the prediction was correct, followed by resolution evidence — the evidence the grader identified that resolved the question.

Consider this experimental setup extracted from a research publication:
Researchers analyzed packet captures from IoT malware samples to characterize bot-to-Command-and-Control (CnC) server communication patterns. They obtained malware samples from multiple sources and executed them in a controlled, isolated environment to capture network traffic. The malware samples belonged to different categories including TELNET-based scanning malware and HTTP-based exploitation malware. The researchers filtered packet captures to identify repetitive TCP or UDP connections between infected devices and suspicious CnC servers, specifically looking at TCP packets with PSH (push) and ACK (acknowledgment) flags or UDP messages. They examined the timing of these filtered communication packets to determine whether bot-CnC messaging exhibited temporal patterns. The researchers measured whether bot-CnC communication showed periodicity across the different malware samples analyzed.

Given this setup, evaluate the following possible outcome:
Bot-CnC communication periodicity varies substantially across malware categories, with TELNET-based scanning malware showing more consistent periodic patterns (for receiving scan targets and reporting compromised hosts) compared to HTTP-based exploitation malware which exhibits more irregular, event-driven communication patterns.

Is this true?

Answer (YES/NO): NO